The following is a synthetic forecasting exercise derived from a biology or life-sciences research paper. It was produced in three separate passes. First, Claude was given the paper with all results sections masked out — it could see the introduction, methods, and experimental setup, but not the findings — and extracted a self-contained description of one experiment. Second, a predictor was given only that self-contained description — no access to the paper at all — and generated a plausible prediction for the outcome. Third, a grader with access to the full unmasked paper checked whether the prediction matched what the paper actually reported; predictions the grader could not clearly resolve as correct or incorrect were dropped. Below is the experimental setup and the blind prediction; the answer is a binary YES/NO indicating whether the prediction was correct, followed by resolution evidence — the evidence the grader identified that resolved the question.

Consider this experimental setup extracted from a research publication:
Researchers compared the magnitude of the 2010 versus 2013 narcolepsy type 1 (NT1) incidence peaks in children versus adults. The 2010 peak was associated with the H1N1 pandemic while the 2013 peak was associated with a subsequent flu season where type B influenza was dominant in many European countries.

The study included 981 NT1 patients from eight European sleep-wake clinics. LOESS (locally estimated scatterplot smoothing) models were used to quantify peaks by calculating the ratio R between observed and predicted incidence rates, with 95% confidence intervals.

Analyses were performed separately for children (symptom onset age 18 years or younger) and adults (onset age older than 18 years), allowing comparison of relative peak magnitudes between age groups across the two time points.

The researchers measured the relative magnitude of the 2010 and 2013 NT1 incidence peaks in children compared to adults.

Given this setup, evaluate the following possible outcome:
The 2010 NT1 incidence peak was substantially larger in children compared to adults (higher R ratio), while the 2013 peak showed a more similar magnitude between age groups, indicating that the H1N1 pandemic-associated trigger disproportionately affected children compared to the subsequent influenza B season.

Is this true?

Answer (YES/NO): NO